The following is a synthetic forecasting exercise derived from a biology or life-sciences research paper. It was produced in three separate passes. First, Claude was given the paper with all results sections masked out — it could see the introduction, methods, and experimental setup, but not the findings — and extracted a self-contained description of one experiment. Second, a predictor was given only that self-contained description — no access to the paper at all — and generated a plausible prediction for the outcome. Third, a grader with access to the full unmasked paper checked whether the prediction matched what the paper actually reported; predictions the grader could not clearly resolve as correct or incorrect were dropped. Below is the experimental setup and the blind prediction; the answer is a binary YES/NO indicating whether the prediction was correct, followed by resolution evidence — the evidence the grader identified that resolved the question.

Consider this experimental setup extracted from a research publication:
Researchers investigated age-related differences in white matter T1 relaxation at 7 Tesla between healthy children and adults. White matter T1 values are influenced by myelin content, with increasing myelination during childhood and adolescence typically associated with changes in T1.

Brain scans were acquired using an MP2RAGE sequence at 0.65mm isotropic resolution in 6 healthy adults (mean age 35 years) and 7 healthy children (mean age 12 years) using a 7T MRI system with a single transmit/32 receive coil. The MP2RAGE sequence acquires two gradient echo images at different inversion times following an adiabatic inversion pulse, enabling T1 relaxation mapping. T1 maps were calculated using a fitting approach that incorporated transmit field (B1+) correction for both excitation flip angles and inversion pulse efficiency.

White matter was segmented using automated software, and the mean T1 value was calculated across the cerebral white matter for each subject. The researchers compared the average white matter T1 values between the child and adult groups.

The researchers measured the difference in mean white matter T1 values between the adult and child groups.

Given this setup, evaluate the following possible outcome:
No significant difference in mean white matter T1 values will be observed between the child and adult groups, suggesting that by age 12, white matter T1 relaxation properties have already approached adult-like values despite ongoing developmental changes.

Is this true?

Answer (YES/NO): YES